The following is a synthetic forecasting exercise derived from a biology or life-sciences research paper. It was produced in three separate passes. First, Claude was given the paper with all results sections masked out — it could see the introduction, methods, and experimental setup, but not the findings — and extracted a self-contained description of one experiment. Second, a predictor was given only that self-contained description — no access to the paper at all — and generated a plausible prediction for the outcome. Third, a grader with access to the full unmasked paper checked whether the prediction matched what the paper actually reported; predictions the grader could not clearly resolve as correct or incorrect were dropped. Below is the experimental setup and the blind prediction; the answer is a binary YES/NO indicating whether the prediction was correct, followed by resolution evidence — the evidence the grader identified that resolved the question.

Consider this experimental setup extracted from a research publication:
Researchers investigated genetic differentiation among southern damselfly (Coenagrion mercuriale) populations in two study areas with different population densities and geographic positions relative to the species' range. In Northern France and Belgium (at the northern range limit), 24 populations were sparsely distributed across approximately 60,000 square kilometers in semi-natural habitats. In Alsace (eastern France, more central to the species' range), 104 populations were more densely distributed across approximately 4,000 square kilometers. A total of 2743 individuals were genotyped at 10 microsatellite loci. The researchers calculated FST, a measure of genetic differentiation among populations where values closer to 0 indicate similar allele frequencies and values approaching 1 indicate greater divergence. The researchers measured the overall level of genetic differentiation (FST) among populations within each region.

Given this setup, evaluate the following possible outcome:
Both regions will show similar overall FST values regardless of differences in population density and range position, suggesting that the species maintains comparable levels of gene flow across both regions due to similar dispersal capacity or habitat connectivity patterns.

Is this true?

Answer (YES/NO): NO